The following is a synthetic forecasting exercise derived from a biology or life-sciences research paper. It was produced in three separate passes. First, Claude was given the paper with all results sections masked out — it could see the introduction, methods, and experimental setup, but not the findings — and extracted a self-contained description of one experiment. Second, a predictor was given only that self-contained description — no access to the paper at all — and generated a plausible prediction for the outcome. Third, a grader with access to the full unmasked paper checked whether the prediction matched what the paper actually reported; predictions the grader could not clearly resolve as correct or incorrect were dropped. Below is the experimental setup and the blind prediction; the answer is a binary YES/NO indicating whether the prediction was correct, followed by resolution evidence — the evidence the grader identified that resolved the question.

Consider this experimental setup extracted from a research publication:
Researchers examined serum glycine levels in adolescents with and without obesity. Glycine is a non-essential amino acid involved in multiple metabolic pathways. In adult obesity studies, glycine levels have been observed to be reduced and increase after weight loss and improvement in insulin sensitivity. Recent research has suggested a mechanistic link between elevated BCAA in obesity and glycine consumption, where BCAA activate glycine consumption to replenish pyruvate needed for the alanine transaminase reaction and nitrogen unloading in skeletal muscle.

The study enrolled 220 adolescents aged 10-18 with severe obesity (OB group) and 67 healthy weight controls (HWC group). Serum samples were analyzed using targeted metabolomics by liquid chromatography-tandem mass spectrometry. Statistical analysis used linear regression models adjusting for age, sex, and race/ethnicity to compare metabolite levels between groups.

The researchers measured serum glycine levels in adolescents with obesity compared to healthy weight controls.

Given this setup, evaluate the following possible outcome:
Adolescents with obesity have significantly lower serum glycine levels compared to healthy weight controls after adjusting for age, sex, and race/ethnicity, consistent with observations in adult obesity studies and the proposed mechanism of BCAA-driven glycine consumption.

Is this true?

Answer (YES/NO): YES